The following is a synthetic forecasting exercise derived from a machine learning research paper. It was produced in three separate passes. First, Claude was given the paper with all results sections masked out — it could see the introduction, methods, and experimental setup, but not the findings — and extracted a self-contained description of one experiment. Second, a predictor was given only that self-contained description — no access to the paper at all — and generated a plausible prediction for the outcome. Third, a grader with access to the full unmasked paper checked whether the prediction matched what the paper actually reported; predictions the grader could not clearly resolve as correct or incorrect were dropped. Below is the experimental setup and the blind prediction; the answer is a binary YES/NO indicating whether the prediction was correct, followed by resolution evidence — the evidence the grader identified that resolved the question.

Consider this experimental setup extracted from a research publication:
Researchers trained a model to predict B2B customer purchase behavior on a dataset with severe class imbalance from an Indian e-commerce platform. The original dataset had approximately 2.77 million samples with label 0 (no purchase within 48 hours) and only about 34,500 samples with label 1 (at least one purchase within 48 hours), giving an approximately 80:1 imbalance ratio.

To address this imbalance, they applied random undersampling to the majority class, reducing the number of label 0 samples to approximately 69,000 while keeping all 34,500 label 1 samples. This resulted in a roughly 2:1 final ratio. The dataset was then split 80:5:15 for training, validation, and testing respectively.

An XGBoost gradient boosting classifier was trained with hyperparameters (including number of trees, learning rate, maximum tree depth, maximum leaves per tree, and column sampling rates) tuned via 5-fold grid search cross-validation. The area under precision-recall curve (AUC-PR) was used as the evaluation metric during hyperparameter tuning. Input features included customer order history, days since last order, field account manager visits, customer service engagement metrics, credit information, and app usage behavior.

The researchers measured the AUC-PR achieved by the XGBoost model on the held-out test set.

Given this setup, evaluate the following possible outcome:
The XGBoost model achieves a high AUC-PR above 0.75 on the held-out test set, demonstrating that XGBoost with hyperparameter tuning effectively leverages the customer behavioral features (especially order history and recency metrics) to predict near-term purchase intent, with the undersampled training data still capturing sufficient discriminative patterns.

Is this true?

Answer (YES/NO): NO